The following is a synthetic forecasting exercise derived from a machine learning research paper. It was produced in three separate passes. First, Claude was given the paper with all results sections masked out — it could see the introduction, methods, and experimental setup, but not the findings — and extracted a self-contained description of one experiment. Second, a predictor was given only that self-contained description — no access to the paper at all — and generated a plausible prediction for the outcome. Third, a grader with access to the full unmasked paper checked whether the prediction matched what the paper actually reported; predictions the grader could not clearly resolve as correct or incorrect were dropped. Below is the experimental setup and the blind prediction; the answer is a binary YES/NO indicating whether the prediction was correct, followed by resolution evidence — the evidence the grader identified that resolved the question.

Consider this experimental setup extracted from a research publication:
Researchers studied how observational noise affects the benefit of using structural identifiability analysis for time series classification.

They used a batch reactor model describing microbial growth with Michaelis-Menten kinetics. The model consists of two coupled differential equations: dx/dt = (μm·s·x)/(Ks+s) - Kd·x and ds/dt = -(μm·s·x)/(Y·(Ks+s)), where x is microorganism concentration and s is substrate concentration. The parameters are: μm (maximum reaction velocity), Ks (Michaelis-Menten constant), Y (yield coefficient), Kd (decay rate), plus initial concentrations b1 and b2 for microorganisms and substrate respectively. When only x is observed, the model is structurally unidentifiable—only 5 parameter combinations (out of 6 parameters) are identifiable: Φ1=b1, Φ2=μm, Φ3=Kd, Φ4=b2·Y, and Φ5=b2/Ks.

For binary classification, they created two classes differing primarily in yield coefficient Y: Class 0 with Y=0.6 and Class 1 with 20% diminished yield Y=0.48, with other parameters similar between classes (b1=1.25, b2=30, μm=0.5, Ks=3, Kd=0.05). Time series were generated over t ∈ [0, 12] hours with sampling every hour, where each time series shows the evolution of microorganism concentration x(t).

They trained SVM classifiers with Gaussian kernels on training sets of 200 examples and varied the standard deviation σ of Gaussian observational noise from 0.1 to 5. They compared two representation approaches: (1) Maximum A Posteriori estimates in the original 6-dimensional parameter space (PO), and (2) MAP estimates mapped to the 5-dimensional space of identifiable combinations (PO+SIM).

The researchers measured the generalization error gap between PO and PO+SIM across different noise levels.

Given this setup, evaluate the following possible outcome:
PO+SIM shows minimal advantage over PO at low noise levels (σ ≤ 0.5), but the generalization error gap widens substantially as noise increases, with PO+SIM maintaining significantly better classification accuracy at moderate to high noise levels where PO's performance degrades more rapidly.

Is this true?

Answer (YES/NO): NO